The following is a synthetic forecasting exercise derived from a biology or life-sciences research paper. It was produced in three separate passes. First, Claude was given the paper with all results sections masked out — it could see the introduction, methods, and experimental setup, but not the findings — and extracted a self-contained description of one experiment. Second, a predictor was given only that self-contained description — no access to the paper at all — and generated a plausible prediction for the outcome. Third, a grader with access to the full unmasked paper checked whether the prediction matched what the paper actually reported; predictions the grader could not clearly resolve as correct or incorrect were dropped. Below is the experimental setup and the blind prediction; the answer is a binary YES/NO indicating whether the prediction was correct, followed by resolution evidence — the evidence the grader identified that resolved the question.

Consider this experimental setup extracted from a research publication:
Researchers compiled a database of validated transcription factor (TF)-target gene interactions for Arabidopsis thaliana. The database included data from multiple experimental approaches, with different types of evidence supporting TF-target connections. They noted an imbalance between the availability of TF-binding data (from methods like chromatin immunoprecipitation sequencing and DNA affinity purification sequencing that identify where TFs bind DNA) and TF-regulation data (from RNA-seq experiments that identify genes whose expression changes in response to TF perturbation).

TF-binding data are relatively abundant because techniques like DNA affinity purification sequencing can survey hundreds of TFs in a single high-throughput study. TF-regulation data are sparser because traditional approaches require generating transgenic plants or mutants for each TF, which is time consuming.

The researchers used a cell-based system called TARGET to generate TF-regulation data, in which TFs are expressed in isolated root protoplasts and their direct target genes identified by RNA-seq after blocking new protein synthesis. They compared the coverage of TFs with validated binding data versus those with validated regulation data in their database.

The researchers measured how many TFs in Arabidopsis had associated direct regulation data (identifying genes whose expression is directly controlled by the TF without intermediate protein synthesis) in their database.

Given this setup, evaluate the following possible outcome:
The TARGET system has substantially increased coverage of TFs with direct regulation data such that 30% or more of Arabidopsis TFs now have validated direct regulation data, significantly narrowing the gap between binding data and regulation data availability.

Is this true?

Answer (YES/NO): NO